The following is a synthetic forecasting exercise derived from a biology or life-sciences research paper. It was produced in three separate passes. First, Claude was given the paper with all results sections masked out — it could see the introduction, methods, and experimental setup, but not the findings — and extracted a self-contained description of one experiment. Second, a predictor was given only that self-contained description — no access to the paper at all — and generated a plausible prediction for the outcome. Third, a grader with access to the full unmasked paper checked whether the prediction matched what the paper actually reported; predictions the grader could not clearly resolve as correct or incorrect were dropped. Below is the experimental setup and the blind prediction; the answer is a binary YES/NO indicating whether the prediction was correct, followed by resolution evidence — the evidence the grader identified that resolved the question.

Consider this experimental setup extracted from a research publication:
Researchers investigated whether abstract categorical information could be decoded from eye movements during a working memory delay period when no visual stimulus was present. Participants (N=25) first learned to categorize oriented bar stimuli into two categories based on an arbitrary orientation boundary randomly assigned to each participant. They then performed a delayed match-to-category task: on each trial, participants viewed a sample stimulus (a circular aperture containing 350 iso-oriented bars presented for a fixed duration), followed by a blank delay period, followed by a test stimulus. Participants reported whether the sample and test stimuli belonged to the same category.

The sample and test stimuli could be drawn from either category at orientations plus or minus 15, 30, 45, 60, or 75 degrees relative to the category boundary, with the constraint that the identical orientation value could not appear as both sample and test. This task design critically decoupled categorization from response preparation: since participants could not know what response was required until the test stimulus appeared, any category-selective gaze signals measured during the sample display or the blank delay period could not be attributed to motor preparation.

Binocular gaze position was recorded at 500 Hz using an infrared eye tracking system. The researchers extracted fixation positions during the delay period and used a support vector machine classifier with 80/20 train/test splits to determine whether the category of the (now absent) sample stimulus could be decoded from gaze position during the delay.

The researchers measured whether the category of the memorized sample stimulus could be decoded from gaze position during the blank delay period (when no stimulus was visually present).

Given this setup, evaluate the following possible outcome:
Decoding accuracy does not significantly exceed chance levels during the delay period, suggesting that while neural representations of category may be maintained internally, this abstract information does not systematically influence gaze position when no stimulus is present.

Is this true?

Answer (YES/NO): NO